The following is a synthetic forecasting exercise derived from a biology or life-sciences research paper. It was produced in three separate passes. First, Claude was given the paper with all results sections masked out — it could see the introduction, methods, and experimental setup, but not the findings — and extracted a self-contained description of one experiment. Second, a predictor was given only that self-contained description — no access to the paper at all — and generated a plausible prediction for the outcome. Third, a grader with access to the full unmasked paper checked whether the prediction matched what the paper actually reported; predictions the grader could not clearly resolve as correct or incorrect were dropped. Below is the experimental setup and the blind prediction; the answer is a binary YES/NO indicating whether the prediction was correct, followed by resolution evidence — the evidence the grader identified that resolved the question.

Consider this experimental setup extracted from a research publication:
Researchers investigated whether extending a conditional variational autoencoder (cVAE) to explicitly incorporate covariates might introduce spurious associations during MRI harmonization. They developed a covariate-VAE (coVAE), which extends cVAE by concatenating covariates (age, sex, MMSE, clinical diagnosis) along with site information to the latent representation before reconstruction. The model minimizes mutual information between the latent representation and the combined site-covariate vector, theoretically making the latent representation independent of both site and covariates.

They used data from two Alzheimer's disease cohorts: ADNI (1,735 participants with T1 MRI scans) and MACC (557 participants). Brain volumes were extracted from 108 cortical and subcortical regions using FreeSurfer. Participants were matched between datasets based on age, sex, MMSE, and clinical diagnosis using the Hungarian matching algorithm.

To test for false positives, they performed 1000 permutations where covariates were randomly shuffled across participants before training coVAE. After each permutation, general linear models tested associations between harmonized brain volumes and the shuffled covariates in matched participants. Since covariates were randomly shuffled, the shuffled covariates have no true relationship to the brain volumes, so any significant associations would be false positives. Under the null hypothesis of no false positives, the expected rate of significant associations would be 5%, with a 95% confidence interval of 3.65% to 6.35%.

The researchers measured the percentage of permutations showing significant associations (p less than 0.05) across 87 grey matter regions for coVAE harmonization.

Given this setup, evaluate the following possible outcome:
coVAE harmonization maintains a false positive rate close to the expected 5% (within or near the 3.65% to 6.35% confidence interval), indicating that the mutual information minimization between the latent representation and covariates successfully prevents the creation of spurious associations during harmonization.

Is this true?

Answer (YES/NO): NO